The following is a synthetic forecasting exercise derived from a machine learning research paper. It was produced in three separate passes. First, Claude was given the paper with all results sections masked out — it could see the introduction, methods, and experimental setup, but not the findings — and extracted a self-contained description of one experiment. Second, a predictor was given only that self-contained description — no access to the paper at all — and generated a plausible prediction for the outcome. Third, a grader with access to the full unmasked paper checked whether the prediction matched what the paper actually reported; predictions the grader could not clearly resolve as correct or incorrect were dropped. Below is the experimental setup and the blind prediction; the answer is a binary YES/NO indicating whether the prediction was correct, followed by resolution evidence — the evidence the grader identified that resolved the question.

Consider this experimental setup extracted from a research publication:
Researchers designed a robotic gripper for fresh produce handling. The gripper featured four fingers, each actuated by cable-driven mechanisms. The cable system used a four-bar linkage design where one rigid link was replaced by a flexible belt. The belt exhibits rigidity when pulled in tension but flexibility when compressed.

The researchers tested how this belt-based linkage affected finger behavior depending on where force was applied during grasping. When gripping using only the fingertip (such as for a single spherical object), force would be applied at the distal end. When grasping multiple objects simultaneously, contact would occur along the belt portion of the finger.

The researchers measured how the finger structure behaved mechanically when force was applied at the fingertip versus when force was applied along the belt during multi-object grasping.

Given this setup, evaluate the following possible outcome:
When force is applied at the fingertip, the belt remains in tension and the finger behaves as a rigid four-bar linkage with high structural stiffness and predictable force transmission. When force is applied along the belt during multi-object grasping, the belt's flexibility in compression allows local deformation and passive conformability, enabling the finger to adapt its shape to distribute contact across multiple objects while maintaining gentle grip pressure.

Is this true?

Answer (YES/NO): YES